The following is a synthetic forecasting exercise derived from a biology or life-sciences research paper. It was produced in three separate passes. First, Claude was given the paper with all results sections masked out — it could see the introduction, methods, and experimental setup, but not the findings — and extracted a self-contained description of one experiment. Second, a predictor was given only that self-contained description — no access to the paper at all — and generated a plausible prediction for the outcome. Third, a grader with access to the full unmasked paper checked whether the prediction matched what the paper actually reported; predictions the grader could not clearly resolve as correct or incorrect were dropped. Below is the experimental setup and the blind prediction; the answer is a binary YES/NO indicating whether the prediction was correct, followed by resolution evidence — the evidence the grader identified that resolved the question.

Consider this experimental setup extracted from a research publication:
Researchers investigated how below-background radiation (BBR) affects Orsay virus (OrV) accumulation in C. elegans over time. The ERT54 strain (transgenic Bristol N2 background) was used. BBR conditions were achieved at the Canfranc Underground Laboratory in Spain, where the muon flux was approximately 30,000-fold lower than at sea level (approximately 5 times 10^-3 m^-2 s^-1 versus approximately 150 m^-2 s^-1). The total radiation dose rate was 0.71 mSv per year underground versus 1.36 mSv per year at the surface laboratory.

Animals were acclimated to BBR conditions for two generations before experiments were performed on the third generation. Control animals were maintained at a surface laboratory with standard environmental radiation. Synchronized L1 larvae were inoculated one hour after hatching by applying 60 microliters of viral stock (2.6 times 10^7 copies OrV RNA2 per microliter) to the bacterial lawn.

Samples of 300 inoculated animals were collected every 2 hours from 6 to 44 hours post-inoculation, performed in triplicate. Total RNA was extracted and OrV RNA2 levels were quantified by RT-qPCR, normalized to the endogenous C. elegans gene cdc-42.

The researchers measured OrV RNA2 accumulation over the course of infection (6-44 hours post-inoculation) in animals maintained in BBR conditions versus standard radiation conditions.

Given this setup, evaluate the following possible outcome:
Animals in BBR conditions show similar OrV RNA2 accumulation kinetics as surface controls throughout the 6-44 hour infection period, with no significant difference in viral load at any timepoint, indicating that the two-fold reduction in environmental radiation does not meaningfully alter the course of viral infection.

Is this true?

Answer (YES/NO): NO